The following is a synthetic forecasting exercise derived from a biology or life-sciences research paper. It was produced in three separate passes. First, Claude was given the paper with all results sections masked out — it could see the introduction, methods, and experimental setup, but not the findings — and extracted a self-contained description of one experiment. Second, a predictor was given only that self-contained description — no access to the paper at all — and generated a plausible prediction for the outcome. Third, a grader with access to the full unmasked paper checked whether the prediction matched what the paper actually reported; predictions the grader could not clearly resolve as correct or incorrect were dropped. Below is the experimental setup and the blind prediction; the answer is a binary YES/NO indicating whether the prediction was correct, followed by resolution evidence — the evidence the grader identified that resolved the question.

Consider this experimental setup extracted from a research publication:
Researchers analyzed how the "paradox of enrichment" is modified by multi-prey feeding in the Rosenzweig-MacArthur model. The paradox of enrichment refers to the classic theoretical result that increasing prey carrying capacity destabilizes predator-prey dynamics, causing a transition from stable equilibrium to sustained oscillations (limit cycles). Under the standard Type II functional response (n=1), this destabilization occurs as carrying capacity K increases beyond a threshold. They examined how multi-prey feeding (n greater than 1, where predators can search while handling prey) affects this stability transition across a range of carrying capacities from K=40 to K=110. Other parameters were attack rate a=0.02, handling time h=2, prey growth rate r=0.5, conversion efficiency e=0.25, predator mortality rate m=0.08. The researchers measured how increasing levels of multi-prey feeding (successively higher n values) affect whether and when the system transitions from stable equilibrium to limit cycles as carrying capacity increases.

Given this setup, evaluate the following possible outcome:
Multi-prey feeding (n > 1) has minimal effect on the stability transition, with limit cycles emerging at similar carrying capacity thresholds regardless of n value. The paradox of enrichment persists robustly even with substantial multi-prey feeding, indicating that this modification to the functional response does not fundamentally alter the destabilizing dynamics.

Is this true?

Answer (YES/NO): NO